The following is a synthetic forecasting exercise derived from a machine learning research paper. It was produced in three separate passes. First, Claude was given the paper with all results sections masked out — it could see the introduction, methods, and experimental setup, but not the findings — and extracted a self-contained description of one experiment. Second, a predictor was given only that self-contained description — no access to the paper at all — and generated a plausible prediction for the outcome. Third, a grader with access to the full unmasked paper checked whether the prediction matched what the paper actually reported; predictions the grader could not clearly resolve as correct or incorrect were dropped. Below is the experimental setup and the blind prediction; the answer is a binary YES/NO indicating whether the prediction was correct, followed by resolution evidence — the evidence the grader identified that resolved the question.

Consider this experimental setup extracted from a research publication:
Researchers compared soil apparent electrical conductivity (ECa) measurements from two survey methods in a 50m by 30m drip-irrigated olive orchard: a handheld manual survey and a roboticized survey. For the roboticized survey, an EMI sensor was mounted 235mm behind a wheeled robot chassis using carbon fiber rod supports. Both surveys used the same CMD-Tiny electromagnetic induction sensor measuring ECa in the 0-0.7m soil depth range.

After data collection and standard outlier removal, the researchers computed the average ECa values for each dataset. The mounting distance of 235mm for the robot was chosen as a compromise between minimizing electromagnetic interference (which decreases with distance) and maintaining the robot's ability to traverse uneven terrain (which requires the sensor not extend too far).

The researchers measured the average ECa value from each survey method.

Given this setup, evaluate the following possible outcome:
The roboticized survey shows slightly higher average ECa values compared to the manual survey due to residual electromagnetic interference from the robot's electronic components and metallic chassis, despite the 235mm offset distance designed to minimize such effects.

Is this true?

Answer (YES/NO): NO